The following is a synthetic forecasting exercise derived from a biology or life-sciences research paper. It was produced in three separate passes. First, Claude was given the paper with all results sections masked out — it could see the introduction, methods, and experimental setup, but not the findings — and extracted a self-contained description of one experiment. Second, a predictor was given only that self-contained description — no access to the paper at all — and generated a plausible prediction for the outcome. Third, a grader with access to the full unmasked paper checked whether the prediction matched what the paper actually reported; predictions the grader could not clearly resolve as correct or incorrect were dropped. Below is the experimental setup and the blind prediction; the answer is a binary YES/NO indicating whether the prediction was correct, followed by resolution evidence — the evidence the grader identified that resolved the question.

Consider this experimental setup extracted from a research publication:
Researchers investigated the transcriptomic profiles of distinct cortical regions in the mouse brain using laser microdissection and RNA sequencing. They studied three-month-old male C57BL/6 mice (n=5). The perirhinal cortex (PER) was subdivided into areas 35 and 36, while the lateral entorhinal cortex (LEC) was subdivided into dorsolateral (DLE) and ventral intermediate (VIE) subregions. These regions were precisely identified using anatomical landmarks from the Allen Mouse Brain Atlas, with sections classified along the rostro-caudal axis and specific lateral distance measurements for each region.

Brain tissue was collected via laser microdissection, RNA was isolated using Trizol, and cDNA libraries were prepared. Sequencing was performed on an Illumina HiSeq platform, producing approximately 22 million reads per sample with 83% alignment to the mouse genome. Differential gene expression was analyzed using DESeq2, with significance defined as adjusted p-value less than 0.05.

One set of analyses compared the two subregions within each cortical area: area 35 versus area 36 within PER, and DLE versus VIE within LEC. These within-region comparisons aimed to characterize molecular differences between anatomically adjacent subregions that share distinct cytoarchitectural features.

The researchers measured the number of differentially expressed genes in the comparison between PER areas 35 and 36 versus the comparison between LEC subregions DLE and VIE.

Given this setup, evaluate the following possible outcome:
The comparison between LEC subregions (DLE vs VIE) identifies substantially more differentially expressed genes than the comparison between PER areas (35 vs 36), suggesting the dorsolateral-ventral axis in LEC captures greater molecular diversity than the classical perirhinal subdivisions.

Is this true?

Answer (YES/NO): YES